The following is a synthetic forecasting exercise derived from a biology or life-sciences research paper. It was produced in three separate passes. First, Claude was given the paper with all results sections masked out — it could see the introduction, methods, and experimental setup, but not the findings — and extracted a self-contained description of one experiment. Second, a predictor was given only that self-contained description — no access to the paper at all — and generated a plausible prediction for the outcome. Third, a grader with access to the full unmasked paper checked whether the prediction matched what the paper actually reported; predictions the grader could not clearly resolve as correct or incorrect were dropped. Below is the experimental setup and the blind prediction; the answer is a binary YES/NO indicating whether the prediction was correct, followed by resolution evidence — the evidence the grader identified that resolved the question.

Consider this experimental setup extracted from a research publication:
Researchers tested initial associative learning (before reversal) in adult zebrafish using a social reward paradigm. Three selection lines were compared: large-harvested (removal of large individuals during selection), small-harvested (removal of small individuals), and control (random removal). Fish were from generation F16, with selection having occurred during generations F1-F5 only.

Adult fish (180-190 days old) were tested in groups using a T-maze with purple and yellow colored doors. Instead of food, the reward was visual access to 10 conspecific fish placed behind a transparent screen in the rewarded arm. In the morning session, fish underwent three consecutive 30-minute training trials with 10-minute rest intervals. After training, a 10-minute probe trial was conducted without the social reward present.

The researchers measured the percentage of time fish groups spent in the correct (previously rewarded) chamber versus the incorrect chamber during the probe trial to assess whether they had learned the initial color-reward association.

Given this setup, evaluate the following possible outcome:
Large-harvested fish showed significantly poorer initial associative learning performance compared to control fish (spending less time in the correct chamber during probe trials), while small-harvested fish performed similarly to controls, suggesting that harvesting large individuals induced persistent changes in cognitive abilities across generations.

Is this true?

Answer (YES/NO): NO